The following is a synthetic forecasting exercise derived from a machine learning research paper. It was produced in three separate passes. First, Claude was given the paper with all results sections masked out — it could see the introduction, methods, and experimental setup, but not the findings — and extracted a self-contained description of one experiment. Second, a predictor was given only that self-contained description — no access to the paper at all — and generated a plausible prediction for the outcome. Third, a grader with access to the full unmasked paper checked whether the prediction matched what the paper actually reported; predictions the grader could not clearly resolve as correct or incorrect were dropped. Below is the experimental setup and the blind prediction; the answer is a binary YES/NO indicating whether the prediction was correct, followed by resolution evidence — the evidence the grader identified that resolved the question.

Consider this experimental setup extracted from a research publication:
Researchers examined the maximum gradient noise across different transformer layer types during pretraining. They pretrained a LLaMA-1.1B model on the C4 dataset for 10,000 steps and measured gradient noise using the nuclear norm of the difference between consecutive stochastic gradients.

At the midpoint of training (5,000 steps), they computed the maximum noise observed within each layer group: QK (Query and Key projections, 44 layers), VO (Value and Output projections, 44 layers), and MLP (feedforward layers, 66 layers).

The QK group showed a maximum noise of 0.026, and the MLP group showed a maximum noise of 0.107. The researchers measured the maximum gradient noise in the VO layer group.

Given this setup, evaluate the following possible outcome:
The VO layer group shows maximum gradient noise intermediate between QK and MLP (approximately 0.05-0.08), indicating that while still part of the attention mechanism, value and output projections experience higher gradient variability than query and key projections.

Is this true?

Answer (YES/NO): NO